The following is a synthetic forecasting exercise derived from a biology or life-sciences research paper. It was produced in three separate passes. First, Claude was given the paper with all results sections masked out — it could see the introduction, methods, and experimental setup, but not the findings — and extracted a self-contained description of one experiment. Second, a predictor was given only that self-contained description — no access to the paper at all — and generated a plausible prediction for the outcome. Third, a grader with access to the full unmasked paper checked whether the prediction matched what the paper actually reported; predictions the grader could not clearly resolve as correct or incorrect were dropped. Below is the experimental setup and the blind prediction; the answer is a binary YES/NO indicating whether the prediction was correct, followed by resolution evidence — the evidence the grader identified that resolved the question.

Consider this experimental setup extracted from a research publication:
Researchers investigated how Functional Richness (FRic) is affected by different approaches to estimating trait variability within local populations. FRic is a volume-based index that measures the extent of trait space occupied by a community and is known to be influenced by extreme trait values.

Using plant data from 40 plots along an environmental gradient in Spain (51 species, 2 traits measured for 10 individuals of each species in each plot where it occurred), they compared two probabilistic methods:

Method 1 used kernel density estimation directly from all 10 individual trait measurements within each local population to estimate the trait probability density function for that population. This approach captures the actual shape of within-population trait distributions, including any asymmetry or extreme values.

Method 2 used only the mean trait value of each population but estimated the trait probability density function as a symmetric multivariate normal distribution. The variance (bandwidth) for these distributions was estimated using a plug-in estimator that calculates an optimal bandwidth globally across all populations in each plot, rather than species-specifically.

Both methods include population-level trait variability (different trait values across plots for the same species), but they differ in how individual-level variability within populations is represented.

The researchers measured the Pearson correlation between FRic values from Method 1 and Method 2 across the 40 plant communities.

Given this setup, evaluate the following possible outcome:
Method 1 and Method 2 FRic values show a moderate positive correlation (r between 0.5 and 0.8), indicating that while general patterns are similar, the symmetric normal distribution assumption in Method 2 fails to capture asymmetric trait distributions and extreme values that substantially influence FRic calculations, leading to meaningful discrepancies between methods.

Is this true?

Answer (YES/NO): NO